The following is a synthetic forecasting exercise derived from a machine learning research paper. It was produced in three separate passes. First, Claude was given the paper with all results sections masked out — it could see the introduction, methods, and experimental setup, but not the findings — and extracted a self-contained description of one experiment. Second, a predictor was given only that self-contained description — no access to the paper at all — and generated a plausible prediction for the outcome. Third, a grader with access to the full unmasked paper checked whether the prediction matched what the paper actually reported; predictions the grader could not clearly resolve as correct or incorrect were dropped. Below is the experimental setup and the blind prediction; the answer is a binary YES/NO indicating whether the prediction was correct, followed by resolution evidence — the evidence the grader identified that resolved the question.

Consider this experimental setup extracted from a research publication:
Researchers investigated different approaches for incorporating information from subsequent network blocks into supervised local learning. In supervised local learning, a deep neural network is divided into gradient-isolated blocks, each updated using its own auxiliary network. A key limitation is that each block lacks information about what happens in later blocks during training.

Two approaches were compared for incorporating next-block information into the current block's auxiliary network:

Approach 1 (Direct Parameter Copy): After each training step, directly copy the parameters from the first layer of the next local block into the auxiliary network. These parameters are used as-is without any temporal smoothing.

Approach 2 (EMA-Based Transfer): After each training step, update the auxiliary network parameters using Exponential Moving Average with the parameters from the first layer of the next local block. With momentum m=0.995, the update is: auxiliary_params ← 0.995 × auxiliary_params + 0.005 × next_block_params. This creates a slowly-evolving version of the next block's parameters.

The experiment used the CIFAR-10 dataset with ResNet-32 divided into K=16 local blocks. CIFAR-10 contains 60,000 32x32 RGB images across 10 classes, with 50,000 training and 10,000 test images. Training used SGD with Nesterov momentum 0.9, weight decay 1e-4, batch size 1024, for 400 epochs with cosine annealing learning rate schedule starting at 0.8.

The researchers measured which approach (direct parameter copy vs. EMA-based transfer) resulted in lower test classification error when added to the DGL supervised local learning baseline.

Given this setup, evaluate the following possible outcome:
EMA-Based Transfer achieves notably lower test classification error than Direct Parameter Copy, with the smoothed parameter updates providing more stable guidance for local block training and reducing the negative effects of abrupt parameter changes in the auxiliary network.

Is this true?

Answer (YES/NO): YES